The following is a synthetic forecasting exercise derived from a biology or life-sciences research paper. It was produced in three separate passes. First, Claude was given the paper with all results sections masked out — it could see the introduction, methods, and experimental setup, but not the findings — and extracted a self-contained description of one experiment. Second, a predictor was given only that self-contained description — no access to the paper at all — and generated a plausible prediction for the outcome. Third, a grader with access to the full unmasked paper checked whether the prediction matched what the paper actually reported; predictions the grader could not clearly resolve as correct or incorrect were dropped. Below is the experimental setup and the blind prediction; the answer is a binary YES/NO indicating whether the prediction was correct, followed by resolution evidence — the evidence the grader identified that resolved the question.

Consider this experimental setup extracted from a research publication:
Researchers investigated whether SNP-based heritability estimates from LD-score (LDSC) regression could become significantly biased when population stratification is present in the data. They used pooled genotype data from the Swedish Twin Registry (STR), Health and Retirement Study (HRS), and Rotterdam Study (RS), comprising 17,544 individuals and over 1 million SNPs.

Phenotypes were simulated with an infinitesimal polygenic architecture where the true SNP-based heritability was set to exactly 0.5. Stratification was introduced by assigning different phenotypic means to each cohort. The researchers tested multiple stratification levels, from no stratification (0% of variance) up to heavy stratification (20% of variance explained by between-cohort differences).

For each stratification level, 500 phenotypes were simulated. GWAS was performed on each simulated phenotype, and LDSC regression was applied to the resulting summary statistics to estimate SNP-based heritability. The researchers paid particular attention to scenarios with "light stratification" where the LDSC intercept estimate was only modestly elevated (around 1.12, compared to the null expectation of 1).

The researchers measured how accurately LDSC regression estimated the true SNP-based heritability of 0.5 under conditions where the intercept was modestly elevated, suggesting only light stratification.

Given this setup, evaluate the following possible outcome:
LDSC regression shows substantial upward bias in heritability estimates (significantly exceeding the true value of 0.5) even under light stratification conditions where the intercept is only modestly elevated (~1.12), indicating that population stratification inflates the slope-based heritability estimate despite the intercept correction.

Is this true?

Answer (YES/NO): YES